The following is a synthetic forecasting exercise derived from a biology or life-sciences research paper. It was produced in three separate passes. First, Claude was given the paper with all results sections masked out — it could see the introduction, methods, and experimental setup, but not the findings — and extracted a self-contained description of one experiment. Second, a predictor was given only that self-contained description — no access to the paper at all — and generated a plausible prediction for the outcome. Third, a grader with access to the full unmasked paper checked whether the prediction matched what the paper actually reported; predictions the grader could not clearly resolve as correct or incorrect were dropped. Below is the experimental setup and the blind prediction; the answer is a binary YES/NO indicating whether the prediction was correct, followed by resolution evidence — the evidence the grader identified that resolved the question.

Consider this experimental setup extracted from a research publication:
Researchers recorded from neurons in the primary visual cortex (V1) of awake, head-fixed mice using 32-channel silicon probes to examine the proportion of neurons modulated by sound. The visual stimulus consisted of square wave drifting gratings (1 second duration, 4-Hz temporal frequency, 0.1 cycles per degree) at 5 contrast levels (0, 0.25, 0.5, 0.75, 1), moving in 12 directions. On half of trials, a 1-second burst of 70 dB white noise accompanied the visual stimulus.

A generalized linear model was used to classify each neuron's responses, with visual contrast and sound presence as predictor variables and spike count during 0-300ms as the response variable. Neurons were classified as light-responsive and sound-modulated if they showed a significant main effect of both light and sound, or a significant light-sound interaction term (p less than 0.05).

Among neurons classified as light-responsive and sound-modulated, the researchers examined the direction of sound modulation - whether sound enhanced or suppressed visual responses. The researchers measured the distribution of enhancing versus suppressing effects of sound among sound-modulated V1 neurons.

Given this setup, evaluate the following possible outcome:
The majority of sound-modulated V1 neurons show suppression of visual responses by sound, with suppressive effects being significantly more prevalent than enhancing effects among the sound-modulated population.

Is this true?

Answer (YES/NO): NO